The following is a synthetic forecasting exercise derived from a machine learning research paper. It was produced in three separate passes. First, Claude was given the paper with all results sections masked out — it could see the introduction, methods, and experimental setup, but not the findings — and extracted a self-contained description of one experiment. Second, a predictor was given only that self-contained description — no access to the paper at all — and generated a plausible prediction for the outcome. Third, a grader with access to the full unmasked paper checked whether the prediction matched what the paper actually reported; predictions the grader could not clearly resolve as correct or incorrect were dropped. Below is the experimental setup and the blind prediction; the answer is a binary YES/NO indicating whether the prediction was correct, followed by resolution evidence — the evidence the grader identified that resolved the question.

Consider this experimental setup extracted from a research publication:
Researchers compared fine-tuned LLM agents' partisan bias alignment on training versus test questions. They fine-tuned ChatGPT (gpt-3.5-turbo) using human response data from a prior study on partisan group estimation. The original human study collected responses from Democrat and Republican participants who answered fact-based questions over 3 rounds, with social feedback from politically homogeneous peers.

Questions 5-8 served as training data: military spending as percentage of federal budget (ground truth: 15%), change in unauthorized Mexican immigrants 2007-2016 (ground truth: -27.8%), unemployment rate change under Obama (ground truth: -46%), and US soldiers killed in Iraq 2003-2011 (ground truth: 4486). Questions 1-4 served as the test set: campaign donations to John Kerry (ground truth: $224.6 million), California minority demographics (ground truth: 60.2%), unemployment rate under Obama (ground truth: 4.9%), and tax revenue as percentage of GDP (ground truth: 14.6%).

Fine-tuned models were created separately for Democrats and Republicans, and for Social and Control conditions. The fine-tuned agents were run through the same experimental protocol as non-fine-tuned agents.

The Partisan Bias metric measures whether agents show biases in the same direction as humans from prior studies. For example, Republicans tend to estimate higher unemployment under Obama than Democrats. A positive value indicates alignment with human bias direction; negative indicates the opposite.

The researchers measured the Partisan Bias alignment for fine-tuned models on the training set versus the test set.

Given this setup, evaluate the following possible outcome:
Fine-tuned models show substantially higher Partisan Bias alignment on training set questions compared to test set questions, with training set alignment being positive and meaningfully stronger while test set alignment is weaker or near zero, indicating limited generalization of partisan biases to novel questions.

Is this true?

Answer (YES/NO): YES